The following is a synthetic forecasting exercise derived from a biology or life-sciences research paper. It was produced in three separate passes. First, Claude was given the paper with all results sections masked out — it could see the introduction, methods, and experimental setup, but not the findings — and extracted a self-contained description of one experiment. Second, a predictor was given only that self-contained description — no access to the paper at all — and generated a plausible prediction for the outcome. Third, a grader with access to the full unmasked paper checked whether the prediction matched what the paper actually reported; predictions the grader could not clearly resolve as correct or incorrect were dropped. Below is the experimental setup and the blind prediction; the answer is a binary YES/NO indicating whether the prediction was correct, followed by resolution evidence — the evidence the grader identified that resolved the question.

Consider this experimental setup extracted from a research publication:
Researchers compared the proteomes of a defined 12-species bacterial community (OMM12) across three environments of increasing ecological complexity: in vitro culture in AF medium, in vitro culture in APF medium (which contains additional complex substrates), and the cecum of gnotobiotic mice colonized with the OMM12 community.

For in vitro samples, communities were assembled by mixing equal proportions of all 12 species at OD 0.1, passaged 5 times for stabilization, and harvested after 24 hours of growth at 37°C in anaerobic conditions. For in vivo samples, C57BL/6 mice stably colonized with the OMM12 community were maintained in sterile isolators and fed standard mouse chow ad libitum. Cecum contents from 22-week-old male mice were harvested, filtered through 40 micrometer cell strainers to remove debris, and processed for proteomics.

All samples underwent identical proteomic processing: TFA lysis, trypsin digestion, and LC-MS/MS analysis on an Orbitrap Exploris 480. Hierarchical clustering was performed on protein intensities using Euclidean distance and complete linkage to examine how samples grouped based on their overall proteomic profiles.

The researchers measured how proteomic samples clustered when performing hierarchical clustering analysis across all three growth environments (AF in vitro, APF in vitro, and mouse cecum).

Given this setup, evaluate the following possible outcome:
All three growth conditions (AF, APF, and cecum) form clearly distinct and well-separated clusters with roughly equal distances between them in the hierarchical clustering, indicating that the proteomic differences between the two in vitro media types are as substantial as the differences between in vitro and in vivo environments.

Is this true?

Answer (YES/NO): NO